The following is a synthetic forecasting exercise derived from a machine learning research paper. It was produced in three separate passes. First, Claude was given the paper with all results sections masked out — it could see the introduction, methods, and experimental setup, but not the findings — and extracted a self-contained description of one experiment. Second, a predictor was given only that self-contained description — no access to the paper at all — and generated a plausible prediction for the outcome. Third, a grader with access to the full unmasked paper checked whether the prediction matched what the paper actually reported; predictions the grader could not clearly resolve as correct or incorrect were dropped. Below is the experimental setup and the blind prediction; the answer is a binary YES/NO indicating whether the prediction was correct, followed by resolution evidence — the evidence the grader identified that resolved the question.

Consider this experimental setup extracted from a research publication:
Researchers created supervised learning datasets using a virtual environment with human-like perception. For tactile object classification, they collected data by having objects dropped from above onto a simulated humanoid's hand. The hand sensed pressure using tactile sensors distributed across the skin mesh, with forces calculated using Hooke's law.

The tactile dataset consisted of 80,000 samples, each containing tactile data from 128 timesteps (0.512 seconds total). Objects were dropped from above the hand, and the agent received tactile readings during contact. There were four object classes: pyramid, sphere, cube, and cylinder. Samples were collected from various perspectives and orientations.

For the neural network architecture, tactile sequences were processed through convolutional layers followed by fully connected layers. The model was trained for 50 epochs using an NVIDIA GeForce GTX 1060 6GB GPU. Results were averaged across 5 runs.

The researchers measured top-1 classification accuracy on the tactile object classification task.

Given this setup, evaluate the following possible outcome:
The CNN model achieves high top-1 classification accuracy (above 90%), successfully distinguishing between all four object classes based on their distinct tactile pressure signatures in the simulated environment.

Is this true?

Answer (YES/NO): YES